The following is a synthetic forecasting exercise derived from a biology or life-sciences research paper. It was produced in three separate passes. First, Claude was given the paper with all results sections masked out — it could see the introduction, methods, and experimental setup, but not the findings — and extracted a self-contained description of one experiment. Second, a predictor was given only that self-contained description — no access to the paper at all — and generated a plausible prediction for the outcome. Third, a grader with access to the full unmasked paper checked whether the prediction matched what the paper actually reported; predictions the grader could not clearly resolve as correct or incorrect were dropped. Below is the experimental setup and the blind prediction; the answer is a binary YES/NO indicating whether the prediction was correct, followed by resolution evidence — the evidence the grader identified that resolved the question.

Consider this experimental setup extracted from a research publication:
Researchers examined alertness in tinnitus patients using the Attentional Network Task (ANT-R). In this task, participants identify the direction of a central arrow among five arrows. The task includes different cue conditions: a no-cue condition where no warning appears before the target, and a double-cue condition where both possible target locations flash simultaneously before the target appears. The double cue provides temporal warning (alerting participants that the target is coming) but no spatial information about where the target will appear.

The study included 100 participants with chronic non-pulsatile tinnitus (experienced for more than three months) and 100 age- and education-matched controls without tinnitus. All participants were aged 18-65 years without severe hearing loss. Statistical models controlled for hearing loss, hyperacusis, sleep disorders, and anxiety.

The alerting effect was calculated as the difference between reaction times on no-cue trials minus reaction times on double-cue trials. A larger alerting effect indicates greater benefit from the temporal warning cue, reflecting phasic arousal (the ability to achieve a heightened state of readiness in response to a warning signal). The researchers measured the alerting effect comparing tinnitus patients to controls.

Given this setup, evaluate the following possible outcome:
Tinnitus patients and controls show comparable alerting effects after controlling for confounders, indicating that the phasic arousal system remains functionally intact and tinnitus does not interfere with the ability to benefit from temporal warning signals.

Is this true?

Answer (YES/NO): NO